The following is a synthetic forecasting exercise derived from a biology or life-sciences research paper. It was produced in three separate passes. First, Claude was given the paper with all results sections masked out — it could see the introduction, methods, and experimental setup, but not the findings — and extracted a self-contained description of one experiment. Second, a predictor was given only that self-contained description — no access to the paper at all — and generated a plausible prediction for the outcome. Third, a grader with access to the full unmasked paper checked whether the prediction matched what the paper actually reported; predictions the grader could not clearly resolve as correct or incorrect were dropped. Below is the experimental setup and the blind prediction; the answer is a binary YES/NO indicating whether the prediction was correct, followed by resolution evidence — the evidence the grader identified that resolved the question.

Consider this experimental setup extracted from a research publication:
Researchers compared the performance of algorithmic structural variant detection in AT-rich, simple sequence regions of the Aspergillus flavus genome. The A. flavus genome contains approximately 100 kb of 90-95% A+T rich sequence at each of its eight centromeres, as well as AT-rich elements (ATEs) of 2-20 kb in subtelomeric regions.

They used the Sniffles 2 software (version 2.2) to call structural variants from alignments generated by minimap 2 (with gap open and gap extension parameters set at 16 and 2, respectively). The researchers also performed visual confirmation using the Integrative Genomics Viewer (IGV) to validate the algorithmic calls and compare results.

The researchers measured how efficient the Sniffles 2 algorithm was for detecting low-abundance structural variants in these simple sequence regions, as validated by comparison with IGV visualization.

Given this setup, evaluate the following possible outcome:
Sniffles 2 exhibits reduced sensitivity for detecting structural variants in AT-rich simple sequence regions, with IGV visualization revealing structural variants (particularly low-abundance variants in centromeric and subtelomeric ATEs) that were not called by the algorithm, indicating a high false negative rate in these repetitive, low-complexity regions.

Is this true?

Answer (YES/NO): YES